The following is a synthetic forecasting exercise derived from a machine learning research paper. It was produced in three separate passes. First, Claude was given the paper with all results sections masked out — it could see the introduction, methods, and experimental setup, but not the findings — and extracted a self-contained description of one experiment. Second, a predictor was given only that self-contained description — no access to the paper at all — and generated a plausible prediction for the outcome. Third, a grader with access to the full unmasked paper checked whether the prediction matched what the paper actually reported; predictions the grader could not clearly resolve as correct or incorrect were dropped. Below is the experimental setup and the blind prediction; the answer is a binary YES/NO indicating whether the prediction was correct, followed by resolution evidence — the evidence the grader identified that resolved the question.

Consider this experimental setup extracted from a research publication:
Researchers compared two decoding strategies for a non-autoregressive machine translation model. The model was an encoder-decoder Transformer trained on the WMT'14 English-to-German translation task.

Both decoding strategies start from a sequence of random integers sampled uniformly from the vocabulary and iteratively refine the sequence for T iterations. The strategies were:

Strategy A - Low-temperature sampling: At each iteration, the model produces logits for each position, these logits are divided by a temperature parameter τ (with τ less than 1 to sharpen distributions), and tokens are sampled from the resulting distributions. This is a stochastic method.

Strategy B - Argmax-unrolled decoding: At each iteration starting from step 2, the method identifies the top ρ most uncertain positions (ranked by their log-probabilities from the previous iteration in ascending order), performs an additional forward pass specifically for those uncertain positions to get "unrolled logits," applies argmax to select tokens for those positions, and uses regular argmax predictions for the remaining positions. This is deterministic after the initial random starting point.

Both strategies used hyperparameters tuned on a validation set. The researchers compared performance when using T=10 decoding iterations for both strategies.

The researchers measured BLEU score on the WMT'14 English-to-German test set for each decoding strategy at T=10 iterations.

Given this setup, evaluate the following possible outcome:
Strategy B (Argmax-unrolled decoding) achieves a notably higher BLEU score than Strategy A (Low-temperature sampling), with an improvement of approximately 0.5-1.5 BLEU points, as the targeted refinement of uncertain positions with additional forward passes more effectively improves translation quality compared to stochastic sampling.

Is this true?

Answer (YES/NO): NO